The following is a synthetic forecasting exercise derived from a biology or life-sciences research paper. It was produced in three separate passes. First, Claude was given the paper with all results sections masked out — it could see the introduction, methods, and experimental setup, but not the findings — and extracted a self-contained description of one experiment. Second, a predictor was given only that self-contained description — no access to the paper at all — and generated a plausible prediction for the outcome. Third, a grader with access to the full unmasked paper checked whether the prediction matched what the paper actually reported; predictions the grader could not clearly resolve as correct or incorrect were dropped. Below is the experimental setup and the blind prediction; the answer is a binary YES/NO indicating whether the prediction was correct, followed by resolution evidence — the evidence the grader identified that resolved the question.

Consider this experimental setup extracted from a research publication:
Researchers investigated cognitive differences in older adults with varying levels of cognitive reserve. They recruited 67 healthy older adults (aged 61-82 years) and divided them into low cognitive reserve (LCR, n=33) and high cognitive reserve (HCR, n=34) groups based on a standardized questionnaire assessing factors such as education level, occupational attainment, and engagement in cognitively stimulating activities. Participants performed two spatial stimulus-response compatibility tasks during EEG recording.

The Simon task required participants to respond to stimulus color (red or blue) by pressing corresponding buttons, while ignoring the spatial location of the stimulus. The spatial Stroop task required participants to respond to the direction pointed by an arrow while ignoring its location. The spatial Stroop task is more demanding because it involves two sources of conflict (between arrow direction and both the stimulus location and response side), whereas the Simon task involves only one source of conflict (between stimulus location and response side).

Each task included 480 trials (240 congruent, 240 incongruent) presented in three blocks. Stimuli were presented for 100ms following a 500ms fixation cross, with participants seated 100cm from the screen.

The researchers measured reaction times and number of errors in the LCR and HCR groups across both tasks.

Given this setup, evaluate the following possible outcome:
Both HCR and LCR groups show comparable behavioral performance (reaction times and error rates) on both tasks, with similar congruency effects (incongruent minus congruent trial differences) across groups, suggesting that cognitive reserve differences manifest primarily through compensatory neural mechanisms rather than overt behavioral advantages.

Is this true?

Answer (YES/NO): NO